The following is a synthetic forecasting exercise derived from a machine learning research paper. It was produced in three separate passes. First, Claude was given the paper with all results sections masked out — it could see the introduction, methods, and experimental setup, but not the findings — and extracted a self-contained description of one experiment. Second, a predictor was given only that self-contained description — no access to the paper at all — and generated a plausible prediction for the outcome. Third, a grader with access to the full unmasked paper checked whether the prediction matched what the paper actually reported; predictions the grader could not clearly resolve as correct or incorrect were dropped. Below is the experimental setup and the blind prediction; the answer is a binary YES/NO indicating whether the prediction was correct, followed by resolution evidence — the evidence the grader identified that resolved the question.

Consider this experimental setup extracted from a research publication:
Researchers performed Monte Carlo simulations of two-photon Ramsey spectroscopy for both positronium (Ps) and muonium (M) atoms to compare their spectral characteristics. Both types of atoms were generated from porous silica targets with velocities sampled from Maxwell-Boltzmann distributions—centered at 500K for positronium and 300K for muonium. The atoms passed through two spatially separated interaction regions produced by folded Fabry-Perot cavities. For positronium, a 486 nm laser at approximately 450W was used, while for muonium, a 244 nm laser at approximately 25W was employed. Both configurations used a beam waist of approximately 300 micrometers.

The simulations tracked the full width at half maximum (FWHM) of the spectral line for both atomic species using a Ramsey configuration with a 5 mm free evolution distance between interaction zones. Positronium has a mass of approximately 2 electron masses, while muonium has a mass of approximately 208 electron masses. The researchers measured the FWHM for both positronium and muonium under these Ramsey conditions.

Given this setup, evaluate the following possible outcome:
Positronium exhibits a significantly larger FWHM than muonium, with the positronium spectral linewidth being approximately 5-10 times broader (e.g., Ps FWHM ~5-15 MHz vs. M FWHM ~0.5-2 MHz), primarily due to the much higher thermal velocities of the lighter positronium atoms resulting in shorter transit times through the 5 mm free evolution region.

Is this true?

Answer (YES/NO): NO